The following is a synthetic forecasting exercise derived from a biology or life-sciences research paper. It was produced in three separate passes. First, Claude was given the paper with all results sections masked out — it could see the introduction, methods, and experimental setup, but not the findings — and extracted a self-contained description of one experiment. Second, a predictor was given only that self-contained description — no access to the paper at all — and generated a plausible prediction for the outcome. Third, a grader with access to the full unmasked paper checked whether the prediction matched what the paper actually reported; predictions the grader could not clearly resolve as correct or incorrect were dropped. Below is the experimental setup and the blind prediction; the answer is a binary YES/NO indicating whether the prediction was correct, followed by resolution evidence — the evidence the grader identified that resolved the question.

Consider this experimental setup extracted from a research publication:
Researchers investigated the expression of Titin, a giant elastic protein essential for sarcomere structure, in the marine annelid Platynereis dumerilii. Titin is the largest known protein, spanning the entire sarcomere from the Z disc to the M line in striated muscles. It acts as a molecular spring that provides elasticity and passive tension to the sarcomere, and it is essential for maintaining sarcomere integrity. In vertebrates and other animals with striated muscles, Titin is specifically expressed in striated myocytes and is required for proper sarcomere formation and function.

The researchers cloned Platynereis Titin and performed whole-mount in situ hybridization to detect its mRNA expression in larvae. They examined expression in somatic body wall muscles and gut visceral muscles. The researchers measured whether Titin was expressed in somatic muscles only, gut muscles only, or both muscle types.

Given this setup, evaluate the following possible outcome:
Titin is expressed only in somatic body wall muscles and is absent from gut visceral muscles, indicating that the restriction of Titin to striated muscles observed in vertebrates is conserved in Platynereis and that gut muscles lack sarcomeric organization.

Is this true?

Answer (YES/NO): NO